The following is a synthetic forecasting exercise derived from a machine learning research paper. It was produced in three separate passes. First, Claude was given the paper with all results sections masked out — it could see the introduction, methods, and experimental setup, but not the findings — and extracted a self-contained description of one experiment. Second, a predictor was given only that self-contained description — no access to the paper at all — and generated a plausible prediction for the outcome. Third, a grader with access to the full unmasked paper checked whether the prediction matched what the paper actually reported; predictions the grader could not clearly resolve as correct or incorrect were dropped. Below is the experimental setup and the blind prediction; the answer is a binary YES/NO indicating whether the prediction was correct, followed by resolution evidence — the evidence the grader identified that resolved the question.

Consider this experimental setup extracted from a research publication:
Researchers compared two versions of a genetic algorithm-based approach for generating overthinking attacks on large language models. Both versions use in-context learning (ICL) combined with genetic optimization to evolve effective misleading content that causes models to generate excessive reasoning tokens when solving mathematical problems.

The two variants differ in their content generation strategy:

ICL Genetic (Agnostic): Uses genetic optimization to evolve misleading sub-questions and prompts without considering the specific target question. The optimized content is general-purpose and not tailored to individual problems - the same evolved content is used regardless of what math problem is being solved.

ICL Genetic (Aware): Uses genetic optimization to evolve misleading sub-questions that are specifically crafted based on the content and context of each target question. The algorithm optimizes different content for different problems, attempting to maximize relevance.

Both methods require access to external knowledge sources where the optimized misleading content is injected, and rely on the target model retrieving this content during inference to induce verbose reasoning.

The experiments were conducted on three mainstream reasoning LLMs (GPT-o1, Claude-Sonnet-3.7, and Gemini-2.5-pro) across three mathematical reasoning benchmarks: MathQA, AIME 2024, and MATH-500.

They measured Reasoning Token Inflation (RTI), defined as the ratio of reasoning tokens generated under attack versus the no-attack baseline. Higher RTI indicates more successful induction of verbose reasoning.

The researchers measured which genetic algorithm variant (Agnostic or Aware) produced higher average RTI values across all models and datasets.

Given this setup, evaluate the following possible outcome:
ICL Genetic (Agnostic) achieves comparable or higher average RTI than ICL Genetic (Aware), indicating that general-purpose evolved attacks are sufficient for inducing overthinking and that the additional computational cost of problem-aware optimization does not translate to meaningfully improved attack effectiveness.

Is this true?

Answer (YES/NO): YES